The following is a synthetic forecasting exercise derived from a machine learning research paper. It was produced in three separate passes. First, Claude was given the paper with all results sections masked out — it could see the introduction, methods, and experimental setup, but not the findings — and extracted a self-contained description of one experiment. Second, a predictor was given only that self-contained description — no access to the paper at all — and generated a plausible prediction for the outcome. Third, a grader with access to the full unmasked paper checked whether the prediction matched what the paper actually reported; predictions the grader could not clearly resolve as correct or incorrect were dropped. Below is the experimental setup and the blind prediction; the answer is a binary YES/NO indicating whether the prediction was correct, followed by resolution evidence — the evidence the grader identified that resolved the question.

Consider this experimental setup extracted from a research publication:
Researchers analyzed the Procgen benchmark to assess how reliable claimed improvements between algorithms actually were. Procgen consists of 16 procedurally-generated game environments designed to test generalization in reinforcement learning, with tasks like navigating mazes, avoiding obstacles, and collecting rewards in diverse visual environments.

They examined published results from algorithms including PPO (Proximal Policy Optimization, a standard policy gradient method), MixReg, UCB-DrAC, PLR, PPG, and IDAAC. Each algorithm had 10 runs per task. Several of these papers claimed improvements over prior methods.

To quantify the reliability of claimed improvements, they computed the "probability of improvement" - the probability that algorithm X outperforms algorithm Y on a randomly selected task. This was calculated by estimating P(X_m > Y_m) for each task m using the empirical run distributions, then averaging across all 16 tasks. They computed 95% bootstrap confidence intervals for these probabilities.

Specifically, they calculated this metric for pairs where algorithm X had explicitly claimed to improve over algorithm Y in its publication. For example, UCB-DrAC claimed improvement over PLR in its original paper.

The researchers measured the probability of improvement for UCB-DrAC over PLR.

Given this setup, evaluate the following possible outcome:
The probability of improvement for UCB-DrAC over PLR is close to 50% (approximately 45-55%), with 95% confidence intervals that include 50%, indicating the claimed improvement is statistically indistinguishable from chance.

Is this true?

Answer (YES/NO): NO